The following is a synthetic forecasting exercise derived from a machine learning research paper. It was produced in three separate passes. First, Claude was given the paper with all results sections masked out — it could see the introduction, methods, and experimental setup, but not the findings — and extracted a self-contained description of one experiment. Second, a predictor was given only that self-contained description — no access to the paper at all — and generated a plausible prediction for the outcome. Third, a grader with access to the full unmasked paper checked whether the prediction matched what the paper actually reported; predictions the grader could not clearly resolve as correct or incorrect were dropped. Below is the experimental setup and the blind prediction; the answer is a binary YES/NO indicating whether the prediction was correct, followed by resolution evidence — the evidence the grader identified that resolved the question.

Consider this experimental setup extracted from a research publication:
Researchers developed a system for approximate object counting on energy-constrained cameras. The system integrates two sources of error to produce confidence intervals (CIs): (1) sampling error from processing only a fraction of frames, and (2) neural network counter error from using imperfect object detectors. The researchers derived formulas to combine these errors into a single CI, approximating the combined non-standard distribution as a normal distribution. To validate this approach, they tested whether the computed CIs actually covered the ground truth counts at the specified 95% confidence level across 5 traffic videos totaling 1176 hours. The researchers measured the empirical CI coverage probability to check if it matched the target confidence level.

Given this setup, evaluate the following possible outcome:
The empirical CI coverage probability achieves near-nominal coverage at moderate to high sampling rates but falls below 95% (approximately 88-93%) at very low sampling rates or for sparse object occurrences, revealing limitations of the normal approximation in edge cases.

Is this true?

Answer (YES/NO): NO